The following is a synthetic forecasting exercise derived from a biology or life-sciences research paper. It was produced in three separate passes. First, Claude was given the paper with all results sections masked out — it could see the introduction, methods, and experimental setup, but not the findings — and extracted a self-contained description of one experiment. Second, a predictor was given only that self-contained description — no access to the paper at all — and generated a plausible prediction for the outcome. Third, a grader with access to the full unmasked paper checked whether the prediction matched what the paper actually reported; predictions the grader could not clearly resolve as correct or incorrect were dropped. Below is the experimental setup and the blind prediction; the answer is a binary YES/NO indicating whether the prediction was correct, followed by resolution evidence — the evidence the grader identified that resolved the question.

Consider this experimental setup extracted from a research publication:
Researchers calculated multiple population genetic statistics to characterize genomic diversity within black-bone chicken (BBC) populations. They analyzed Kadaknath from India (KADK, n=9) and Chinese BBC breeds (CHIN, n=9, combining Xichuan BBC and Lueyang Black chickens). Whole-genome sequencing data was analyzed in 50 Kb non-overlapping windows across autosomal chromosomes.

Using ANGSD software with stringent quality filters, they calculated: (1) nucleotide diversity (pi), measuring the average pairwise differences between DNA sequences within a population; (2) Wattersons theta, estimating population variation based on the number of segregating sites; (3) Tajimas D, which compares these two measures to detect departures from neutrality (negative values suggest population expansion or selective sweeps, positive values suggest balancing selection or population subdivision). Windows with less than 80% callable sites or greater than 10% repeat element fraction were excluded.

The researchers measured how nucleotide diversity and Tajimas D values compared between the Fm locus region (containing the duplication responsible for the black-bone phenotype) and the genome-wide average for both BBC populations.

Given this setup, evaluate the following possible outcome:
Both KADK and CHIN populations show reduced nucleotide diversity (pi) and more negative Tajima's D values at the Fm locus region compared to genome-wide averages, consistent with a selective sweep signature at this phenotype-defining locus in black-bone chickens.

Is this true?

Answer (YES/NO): NO